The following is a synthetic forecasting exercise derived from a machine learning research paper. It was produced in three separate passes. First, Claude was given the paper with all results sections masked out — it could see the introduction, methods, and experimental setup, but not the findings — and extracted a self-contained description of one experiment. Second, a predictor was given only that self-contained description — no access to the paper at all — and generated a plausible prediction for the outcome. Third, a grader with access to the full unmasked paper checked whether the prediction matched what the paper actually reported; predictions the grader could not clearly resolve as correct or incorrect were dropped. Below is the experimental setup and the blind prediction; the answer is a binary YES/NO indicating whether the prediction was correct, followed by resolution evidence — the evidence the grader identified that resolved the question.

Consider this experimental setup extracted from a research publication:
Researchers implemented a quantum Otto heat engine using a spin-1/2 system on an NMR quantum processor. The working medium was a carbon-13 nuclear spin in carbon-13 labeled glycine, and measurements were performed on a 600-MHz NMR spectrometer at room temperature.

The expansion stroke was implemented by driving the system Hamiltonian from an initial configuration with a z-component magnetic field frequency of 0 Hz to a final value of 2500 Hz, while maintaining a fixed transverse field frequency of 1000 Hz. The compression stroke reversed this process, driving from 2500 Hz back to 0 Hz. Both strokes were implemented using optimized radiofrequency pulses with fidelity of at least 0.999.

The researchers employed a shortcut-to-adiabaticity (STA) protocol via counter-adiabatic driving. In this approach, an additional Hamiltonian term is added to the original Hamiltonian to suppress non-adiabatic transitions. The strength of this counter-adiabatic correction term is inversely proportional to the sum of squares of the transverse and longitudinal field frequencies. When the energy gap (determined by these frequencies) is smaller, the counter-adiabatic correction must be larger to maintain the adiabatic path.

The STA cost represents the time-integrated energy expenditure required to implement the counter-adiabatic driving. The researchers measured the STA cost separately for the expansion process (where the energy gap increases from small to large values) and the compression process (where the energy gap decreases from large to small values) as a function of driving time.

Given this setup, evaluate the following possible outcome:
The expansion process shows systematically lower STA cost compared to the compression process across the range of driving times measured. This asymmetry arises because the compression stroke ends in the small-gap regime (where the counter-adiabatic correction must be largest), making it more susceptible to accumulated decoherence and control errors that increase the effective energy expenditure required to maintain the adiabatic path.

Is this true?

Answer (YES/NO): NO